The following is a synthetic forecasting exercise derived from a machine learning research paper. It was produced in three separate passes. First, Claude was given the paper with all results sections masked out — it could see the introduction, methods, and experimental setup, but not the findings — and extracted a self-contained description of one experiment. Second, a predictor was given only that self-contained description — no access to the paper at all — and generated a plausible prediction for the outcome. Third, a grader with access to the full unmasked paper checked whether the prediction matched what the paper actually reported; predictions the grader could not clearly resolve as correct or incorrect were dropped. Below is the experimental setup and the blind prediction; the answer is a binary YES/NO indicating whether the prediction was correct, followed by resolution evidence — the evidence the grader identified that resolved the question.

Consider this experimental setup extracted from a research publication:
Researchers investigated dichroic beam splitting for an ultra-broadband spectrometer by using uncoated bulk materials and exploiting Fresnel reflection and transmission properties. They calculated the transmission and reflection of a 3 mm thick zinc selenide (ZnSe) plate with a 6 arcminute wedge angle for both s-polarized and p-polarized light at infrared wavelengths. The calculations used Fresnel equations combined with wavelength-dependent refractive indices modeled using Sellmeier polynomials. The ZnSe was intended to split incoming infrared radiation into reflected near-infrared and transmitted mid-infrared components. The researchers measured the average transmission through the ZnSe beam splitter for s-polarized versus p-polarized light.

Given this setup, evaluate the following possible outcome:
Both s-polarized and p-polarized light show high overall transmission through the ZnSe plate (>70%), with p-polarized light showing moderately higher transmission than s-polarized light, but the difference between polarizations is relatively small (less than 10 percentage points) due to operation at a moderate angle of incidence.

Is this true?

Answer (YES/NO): NO